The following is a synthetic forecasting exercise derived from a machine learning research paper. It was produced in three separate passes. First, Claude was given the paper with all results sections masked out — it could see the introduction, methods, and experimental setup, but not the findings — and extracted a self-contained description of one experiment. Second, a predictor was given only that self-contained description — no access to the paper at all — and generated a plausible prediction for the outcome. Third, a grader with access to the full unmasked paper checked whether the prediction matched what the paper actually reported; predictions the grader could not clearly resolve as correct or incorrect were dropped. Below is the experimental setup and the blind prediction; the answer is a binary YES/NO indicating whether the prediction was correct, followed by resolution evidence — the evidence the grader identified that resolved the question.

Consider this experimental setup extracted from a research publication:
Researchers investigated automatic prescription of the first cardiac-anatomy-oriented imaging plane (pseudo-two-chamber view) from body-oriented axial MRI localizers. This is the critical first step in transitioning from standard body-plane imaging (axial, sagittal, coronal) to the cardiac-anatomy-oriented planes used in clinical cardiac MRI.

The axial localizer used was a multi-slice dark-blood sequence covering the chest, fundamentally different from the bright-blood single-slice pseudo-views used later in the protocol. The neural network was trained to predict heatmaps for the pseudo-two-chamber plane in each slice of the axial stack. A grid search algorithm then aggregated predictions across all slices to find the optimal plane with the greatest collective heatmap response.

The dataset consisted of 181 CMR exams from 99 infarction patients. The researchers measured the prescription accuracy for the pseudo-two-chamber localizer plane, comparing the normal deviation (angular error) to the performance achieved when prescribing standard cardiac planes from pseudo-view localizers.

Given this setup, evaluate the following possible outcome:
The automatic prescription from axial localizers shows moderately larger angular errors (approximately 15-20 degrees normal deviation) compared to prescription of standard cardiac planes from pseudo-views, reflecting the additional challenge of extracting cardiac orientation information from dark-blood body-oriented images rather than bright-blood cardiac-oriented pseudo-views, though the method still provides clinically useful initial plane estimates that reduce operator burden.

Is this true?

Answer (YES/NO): NO